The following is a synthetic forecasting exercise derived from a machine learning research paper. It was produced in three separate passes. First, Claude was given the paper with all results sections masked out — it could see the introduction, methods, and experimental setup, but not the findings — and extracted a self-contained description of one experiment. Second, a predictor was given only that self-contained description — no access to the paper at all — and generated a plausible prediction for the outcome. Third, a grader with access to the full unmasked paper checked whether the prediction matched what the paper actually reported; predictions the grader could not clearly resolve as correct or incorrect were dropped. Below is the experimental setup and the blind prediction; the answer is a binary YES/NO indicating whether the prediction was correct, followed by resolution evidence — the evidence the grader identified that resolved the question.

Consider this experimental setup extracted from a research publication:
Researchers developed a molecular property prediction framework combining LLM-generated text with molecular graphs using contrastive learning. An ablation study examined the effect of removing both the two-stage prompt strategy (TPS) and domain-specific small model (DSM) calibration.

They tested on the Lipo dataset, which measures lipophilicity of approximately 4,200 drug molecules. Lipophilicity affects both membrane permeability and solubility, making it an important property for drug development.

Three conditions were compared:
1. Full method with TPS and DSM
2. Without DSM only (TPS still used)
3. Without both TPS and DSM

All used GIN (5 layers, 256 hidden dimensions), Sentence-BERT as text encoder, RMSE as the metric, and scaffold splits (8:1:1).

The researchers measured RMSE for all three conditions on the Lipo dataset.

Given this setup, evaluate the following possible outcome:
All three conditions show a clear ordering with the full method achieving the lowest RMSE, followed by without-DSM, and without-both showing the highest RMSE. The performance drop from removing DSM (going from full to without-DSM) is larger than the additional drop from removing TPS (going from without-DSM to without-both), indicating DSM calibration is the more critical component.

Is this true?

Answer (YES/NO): NO